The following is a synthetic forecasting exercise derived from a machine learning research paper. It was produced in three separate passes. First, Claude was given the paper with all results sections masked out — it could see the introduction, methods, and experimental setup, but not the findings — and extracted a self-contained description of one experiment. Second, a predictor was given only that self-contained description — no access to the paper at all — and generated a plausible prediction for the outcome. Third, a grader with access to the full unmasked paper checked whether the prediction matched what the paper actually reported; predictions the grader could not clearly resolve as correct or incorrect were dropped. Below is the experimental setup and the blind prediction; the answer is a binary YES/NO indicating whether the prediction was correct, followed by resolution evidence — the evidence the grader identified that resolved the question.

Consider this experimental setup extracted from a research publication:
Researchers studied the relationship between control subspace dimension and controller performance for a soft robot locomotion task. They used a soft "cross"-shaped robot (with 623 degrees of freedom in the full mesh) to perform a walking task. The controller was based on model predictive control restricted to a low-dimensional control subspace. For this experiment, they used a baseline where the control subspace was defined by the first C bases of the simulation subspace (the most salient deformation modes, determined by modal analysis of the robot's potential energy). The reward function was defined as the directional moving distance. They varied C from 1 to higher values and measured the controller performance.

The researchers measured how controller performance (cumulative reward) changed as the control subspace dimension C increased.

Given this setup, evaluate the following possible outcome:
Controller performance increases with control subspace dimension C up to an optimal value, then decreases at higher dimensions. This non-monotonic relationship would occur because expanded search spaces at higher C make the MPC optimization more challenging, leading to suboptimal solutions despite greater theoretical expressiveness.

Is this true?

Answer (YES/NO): NO